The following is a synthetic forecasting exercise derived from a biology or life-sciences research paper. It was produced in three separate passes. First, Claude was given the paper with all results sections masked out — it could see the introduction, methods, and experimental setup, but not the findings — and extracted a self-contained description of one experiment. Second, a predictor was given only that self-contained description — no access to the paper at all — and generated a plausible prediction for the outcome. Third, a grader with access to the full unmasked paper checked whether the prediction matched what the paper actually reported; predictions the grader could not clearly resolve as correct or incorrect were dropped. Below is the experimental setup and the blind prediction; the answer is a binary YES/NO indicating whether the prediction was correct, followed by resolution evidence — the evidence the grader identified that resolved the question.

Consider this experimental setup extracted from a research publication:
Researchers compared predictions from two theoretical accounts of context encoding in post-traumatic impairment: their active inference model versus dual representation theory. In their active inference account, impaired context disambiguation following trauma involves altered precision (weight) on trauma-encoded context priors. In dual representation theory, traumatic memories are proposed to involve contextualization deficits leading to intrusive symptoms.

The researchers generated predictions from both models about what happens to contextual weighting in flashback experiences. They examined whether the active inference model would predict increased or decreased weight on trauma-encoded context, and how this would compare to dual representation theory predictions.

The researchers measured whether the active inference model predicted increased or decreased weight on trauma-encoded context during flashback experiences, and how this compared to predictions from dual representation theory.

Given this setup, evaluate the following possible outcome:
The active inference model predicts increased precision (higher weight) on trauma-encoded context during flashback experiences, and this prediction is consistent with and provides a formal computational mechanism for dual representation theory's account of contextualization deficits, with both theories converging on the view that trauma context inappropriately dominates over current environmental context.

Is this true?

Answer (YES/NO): NO